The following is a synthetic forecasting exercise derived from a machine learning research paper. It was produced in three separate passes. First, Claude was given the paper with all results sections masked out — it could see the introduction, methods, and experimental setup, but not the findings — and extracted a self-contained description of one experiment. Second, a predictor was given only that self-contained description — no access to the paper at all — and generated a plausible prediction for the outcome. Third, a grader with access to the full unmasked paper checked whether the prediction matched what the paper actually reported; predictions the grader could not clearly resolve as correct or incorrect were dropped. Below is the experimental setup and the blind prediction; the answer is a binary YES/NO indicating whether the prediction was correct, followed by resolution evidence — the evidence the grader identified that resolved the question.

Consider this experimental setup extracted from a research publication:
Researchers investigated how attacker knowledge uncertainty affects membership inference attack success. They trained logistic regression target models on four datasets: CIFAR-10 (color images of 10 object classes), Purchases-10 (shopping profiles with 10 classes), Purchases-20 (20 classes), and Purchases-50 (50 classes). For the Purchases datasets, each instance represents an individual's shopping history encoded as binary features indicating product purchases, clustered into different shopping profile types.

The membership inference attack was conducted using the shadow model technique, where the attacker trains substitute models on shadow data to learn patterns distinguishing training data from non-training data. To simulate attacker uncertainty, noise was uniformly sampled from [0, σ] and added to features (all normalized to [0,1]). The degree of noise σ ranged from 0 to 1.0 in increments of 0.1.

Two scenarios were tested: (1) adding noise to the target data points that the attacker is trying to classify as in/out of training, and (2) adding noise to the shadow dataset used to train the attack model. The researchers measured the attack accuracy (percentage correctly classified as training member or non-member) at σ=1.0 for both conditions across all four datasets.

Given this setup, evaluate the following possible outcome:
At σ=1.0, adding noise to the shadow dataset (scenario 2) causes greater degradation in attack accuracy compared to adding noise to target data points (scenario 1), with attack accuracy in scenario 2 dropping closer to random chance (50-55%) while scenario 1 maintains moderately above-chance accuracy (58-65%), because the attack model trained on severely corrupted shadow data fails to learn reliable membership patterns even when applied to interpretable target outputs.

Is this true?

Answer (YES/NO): NO